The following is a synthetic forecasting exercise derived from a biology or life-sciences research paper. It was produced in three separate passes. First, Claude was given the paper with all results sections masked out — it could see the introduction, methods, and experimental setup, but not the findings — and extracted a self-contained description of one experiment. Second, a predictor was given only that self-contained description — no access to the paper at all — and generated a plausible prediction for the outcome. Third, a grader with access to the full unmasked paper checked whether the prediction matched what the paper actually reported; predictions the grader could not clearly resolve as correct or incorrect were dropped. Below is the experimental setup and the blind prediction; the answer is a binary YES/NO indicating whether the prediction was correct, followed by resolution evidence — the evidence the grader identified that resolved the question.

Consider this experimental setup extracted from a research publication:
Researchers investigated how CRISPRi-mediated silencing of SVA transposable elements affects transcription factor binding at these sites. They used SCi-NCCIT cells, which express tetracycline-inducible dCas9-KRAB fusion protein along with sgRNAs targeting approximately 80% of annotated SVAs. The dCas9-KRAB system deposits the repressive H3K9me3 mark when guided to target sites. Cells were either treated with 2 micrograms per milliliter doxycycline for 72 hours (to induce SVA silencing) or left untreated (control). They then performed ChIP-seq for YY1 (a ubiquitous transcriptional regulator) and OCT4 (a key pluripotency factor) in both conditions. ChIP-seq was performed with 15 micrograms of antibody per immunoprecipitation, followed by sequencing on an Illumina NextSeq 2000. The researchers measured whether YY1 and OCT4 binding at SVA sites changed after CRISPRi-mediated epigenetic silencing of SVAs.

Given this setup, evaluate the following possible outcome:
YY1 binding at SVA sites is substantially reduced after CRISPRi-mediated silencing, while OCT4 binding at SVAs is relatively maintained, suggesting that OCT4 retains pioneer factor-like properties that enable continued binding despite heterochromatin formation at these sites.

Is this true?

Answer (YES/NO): NO